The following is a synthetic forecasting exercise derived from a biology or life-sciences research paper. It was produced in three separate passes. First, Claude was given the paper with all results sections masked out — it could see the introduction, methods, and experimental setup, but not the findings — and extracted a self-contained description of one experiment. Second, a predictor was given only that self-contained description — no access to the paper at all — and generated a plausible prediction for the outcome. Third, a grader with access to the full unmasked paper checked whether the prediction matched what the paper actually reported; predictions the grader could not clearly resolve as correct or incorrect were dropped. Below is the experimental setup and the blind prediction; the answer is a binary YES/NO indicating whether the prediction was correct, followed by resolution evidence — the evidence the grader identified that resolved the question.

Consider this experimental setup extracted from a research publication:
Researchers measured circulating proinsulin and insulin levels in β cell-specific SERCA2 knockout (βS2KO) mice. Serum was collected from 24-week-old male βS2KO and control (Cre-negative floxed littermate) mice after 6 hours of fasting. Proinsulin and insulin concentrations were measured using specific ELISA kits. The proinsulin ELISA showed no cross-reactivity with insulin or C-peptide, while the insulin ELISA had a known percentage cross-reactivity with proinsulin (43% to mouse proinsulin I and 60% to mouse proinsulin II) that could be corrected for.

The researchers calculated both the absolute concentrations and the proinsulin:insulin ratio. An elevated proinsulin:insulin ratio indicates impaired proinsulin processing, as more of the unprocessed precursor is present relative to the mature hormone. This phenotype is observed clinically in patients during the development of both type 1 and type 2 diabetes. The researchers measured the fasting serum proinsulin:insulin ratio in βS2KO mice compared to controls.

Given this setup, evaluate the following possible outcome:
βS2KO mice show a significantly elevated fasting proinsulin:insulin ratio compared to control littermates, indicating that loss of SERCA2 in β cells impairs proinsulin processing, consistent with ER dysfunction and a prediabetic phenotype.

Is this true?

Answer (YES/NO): YES